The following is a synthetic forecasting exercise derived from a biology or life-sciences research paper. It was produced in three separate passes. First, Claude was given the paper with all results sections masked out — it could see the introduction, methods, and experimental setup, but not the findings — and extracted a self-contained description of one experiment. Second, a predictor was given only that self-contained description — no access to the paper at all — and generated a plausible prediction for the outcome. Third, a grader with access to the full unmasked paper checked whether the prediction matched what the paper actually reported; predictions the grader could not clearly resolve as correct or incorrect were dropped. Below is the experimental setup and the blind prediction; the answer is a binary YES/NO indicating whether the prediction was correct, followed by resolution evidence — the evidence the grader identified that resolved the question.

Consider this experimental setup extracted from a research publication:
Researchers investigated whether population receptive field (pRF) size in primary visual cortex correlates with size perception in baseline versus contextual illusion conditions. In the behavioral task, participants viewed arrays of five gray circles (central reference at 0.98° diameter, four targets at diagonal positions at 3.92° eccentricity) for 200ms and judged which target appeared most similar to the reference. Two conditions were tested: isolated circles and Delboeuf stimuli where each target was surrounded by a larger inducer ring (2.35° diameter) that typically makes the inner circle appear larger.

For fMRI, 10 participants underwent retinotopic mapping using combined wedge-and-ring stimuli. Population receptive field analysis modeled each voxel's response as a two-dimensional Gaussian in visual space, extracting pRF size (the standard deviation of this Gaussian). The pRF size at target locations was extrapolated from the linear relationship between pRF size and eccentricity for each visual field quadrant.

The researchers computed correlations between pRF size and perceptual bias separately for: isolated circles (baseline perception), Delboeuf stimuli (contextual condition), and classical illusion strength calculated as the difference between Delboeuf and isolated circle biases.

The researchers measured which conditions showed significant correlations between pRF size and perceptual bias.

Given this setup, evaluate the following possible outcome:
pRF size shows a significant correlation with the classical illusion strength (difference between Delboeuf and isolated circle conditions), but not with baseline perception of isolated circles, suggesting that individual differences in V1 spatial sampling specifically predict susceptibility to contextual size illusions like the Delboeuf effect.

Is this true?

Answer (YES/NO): NO